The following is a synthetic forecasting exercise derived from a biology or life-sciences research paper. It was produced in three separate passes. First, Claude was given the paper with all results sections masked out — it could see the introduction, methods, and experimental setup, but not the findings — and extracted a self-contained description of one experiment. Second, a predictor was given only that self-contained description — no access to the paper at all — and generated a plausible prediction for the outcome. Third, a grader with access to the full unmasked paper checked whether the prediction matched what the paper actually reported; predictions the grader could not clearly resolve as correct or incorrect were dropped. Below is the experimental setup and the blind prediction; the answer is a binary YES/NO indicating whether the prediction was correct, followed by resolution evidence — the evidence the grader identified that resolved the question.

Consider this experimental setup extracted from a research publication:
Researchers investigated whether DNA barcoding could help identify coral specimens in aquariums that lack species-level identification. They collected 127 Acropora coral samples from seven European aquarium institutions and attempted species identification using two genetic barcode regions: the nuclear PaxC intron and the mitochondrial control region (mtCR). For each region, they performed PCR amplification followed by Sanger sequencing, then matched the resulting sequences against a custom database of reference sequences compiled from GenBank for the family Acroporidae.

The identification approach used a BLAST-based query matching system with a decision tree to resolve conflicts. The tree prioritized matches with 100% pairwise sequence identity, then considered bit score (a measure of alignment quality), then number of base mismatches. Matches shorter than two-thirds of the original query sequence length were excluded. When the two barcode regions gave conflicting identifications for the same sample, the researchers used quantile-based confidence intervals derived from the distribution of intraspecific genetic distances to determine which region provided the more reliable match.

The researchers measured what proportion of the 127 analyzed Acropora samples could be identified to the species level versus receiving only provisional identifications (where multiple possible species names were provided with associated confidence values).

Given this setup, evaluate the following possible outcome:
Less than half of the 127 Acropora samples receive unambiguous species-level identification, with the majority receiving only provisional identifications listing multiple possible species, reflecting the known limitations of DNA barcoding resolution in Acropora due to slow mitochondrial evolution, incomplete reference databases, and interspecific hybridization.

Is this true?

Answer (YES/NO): YES